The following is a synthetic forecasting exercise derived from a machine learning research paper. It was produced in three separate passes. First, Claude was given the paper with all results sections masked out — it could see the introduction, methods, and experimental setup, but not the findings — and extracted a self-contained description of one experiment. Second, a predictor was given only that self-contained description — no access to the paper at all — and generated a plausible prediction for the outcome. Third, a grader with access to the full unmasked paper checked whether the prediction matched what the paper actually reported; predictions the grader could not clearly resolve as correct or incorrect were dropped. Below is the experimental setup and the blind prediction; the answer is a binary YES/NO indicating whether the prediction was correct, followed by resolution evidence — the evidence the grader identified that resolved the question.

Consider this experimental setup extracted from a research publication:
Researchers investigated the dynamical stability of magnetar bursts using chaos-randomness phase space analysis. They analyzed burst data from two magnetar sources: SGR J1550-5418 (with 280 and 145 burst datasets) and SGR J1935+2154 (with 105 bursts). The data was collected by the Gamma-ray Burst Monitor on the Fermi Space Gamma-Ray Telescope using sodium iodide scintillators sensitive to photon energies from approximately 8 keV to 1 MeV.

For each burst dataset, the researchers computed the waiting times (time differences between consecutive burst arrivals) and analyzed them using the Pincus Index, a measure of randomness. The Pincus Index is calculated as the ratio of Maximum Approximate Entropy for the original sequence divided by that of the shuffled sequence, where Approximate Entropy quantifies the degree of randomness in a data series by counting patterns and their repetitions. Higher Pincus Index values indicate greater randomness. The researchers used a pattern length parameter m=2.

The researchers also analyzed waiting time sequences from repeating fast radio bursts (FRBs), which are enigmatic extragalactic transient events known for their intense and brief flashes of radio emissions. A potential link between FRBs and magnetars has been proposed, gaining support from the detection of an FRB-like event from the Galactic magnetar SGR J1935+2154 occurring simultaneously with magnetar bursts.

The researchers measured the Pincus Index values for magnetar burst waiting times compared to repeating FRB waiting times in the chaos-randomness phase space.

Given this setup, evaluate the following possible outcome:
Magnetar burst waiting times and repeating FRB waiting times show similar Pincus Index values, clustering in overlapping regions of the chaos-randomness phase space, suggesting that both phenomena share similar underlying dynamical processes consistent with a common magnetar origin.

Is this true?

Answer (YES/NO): NO